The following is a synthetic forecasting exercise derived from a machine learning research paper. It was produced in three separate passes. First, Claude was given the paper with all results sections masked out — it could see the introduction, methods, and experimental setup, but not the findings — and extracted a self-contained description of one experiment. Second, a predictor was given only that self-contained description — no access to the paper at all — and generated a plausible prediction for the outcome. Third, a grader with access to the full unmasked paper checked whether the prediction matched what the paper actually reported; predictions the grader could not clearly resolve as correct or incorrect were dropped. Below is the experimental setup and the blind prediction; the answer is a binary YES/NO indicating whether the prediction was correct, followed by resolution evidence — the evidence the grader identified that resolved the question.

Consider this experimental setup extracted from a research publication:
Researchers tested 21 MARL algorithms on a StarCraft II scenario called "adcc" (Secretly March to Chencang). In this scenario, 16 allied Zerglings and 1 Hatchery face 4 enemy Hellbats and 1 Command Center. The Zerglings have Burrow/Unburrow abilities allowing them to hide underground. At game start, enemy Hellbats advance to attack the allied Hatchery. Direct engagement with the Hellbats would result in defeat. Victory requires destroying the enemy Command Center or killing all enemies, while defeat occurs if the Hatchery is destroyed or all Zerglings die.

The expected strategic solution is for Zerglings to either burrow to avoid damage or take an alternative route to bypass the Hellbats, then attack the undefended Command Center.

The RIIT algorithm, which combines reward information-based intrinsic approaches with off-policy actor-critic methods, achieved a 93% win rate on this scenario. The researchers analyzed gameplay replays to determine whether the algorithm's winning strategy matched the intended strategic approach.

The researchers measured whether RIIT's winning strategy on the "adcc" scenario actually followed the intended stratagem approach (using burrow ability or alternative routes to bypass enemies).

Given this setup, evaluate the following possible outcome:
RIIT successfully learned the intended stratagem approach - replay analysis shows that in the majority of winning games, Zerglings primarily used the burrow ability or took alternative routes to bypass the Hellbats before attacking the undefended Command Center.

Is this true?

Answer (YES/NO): NO